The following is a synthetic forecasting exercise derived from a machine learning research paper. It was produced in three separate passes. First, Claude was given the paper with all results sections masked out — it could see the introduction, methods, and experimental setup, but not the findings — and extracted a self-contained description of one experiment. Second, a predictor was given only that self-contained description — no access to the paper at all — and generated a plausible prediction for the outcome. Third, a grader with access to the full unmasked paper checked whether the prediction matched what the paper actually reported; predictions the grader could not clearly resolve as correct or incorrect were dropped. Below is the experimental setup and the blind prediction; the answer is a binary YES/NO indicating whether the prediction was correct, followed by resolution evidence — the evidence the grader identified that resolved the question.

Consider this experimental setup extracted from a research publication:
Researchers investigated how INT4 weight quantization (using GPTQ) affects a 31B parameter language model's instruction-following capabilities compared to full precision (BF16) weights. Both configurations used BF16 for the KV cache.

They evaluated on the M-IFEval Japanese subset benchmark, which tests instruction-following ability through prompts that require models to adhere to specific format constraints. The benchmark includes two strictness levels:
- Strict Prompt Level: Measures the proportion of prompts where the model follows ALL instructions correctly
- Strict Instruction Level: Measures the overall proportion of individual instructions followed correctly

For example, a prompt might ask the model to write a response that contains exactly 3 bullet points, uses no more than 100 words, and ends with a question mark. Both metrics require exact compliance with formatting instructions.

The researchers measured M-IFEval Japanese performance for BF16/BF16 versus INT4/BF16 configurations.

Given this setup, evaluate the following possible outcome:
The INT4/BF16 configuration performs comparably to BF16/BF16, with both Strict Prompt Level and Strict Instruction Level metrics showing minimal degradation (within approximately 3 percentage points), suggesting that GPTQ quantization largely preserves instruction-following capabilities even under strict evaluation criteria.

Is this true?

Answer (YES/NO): YES